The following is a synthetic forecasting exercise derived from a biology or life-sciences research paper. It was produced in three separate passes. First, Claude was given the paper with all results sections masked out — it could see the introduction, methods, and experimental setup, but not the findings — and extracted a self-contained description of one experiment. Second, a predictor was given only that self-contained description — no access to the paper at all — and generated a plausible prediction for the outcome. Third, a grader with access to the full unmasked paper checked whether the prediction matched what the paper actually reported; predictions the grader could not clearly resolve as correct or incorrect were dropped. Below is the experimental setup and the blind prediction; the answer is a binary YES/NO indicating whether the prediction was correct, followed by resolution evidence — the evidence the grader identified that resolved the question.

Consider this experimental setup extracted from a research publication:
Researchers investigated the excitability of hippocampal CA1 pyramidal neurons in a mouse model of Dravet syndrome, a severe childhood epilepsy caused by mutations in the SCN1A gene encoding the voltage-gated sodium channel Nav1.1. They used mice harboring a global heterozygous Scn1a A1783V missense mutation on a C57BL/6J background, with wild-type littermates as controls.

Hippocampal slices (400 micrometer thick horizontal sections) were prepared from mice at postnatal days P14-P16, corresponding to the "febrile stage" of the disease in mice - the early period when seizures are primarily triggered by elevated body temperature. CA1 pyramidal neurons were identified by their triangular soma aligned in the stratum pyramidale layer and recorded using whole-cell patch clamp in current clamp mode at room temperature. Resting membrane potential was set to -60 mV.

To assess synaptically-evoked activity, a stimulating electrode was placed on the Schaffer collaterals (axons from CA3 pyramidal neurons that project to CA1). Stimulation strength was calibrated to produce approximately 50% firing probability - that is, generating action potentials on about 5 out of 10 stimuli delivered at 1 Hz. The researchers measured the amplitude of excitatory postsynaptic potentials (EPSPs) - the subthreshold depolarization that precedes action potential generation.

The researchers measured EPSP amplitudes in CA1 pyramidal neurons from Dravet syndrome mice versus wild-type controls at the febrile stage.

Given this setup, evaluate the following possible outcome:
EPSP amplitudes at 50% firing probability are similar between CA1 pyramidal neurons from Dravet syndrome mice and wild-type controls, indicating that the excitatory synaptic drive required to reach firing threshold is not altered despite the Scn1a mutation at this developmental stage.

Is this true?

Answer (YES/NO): NO